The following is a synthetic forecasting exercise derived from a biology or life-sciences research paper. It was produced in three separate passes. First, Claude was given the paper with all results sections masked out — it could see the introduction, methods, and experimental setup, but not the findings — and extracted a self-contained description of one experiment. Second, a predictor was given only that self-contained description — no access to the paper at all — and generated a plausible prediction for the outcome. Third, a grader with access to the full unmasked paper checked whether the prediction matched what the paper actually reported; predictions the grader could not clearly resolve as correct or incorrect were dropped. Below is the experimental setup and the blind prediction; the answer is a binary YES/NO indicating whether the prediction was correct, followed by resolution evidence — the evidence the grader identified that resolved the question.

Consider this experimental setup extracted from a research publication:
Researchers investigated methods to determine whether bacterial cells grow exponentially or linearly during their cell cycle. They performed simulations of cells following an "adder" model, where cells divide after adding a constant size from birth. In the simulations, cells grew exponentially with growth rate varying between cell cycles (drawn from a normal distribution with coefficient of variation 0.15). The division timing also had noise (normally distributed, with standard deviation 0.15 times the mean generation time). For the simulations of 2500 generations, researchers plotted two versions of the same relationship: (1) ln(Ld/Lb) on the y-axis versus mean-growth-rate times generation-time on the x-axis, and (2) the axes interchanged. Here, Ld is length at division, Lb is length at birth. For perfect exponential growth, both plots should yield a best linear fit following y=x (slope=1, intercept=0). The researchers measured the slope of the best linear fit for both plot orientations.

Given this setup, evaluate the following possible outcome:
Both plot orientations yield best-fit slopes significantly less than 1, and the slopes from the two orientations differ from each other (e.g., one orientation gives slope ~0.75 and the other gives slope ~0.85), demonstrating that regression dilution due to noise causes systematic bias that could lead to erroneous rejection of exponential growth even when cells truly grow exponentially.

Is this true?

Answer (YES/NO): NO